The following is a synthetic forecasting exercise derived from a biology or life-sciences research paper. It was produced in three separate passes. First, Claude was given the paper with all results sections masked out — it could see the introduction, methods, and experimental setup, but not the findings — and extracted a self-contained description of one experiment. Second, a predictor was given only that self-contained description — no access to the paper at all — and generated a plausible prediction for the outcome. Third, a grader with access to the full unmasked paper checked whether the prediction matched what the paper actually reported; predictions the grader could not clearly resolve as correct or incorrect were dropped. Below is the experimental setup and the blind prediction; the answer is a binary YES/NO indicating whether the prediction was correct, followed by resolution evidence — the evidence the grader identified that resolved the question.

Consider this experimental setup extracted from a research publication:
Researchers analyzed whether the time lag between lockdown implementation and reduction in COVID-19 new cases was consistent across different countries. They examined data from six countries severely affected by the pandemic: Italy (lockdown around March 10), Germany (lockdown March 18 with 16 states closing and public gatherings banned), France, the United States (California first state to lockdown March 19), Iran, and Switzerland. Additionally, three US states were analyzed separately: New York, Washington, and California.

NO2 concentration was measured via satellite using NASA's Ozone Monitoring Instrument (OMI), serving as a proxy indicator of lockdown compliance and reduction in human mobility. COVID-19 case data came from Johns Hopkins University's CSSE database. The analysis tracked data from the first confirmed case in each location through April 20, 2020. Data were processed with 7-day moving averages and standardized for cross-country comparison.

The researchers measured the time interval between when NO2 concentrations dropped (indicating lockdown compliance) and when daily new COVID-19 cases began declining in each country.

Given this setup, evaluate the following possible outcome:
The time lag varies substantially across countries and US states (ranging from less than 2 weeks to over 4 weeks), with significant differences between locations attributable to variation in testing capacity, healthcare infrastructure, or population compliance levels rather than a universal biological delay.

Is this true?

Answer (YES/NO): NO